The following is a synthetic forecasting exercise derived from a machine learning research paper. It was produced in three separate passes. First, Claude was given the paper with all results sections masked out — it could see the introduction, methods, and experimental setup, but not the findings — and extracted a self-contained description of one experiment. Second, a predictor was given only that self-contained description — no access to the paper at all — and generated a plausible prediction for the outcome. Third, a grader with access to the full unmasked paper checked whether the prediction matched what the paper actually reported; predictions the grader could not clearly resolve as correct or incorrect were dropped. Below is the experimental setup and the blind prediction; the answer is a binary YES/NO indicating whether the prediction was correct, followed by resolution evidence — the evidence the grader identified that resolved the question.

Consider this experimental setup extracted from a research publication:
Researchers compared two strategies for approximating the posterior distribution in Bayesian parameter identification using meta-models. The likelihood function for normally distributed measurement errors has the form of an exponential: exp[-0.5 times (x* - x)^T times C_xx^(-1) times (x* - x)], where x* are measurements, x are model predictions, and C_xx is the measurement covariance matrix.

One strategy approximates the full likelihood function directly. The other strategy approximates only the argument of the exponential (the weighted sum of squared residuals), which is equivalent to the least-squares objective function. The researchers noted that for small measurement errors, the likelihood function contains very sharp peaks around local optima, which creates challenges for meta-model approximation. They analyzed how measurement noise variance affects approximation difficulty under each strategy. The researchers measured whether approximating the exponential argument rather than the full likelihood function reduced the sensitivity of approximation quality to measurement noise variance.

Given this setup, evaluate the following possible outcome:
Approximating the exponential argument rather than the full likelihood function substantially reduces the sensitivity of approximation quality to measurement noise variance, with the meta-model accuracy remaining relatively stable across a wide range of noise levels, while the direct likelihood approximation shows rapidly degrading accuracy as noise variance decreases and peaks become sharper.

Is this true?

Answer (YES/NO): YES